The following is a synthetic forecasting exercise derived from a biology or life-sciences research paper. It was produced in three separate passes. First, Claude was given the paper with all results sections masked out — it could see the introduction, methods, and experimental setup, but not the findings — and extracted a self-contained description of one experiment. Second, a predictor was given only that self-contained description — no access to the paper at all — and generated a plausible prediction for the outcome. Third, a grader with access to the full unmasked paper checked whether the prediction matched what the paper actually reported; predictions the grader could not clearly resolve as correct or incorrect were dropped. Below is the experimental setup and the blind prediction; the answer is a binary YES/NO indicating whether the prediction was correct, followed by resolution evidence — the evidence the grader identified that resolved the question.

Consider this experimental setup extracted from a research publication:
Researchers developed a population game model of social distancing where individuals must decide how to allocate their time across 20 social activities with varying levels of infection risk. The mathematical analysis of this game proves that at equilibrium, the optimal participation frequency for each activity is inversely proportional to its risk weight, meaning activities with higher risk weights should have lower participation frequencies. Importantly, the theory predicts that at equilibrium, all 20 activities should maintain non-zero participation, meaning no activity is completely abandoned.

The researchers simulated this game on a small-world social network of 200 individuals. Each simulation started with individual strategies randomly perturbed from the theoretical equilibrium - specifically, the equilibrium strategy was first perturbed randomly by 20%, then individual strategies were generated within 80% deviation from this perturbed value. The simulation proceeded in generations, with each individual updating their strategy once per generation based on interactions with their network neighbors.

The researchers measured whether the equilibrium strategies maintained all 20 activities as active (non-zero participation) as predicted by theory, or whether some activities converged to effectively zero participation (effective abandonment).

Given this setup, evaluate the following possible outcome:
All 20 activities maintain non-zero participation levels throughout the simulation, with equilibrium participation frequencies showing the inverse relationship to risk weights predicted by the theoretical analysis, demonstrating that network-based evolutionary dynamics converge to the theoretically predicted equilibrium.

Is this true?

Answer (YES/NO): YES